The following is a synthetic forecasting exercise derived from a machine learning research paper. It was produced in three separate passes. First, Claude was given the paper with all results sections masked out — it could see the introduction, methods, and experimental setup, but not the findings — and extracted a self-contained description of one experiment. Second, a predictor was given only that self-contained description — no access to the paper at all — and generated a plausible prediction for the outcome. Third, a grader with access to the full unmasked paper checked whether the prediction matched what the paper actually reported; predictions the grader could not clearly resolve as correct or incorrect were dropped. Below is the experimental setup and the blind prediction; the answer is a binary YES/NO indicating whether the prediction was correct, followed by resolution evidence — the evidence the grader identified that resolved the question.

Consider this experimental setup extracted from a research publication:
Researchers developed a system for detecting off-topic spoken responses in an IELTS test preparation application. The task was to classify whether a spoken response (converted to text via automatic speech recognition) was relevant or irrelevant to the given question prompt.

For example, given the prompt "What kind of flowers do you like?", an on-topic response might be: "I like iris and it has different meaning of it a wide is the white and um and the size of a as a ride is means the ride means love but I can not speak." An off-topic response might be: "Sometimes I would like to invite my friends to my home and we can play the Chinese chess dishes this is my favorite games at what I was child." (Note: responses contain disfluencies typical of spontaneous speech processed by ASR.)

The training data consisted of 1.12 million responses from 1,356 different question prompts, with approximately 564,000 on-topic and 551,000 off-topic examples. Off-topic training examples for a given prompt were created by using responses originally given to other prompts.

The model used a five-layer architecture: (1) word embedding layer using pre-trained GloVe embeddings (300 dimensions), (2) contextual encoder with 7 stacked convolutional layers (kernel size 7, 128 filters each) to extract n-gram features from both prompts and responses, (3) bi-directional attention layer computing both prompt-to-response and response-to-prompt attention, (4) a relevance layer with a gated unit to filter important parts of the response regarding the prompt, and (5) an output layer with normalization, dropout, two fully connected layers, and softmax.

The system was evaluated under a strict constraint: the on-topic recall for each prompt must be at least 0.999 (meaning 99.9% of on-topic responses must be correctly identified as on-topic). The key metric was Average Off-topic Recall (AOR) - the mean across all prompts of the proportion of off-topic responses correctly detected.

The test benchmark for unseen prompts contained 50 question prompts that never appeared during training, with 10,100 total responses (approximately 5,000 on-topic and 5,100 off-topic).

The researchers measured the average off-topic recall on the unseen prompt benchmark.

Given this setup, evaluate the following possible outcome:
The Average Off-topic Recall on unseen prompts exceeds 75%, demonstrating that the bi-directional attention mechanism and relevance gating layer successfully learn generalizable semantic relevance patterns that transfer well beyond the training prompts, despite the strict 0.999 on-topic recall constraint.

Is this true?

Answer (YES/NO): NO